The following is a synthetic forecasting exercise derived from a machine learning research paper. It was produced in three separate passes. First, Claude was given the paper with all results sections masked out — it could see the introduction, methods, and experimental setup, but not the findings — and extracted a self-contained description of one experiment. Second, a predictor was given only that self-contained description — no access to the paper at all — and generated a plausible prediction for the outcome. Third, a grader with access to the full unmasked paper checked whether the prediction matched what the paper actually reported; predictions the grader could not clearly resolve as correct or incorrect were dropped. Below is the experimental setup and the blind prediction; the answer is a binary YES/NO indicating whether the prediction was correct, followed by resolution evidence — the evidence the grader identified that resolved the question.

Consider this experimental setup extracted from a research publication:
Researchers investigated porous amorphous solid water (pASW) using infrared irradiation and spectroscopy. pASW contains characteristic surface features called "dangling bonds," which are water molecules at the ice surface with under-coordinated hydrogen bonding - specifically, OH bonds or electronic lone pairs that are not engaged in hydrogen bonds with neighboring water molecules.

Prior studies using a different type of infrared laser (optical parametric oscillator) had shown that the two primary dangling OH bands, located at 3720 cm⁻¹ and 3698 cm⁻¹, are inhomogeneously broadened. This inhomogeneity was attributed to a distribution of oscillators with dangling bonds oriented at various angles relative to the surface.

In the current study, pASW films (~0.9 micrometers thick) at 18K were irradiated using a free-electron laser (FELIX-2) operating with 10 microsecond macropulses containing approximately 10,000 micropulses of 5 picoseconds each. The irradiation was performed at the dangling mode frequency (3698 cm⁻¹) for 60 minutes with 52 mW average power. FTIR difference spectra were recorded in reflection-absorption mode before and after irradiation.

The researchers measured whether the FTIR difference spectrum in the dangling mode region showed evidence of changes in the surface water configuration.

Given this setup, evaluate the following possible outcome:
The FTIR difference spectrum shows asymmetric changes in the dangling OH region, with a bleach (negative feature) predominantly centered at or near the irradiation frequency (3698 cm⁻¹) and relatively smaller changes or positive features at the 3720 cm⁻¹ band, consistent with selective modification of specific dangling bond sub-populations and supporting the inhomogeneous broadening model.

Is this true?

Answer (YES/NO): NO